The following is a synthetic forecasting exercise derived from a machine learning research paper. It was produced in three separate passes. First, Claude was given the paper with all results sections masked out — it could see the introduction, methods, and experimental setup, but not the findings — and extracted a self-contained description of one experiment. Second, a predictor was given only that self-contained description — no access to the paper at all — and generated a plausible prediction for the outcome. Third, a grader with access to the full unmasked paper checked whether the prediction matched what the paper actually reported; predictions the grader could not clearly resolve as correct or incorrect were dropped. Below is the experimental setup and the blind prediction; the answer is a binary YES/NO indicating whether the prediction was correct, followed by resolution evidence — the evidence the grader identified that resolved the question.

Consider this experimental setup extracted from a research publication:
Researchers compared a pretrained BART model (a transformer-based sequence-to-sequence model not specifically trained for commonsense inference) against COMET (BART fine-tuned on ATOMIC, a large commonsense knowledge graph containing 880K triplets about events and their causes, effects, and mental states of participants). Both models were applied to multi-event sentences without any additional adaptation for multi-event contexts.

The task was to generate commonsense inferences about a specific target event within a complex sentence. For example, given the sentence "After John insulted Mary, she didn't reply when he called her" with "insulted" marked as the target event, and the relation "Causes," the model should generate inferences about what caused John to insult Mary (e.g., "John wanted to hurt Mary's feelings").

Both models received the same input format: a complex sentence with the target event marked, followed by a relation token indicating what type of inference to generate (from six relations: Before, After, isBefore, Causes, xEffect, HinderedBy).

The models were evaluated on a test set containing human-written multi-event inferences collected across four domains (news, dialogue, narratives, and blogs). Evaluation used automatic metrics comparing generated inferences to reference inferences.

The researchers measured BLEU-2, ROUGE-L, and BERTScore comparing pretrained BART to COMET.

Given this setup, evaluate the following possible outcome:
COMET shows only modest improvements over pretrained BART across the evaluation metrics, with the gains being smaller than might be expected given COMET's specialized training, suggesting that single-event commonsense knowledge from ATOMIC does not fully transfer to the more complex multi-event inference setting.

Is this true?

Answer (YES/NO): NO